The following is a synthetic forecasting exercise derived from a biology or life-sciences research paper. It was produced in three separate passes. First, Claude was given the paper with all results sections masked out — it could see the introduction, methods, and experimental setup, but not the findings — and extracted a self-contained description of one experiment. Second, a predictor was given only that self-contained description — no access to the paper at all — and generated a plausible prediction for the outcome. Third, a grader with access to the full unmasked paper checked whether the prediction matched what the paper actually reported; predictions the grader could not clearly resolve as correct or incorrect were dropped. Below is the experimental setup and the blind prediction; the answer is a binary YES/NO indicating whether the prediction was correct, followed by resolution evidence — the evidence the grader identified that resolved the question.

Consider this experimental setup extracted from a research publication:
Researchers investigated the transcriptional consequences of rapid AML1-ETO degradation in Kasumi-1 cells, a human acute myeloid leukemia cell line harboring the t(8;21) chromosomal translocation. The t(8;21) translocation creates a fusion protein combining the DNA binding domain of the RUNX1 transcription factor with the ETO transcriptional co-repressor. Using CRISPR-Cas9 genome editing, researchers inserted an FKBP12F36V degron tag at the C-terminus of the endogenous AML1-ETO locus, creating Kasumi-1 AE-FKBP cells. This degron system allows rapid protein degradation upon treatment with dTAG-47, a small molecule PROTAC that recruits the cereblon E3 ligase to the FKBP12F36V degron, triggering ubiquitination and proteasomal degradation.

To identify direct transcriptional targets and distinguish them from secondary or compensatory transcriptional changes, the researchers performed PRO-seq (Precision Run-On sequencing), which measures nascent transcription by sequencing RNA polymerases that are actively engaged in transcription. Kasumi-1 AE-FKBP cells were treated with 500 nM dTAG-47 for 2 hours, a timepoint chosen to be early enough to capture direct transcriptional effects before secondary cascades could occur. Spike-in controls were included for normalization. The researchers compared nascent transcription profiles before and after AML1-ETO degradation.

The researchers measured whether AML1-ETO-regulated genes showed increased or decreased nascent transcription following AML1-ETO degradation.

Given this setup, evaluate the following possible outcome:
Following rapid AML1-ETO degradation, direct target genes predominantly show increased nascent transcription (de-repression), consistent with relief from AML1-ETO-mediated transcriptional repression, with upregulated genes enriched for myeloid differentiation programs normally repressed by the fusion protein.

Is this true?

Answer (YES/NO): YES